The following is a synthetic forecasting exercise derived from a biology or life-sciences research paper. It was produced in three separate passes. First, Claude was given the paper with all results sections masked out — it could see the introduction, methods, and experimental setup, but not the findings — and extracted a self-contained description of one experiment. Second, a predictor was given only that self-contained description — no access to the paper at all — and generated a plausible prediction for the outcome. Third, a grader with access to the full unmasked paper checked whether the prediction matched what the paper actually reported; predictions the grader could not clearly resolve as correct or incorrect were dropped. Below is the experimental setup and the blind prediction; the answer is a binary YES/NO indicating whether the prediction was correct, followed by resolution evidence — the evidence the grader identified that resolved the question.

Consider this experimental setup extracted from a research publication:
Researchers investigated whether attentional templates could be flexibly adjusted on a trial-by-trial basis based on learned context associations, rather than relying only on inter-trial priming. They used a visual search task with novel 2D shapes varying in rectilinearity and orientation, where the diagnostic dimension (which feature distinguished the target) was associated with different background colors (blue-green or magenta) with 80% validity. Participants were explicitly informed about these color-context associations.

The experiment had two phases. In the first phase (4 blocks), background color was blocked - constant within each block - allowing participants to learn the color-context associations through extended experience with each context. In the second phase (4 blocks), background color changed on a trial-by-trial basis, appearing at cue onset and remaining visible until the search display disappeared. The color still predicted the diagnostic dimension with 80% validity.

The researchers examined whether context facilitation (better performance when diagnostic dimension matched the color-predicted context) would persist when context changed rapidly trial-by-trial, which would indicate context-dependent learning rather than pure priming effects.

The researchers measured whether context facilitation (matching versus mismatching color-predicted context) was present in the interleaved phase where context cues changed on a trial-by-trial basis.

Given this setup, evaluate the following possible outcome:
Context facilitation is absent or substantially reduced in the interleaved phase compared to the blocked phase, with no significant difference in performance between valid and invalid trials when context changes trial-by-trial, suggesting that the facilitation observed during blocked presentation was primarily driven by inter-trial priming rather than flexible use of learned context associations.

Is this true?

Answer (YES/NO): YES